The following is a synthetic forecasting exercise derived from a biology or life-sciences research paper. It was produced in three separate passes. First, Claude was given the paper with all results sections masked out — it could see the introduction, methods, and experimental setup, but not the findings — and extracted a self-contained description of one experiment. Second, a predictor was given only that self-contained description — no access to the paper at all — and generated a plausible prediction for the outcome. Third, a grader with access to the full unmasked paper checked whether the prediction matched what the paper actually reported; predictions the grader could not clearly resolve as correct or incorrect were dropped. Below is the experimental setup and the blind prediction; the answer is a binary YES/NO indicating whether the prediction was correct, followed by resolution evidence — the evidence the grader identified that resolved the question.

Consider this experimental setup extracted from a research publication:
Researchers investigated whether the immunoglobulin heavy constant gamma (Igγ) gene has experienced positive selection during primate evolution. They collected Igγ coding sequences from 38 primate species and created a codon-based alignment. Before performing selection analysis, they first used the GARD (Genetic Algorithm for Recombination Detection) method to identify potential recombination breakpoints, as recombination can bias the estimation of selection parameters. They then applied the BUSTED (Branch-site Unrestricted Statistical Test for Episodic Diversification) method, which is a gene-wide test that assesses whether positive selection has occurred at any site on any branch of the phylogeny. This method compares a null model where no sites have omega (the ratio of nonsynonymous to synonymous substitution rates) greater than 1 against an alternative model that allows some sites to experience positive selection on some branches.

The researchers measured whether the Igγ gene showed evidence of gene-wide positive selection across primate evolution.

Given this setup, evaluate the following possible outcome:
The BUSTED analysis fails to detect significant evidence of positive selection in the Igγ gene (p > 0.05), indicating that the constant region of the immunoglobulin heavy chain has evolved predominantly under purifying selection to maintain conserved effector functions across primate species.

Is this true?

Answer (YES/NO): NO